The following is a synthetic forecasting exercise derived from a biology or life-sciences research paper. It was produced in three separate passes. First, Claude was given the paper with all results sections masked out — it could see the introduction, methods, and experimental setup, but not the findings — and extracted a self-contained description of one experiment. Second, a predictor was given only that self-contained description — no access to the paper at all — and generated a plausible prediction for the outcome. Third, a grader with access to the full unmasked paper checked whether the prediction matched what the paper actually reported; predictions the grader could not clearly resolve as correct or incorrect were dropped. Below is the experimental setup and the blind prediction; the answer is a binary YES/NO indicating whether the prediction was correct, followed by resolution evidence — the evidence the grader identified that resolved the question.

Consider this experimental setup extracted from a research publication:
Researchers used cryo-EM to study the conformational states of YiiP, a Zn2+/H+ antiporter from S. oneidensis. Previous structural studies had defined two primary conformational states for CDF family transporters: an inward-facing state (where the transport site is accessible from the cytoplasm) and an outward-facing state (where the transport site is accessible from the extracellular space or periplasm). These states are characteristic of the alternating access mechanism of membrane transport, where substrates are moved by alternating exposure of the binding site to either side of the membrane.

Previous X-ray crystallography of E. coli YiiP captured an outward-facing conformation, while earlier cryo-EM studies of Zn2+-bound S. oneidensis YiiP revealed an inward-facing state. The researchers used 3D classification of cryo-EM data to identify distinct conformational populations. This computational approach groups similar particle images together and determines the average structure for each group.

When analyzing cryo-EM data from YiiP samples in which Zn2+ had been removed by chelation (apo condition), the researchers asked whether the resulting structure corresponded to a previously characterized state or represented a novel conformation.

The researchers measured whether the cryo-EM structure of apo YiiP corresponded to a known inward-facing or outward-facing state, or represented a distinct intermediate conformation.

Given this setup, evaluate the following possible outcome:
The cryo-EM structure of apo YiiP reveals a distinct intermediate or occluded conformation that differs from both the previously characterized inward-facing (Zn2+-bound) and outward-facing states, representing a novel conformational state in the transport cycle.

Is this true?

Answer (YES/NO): NO